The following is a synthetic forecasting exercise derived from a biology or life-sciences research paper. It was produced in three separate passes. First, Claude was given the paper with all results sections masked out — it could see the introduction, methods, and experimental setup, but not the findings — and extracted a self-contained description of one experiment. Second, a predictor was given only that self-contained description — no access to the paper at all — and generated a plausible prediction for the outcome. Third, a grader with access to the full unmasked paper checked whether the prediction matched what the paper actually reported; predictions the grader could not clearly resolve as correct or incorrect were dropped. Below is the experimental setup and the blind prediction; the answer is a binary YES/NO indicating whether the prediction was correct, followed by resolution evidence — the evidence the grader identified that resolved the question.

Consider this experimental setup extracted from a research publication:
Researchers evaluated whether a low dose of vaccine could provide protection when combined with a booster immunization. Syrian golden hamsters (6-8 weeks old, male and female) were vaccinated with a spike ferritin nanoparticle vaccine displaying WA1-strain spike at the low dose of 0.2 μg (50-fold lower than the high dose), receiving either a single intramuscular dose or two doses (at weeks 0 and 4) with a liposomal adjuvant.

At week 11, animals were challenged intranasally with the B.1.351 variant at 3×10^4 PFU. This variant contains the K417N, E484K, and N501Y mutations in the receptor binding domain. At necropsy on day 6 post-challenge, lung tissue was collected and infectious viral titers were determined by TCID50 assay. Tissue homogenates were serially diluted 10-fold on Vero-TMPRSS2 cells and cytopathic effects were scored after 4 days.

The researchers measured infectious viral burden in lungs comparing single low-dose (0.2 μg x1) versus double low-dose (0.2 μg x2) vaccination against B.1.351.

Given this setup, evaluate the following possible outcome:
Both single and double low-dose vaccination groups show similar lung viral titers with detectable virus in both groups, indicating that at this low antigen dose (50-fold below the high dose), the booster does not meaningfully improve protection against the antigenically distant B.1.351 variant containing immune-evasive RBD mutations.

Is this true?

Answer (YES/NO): NO